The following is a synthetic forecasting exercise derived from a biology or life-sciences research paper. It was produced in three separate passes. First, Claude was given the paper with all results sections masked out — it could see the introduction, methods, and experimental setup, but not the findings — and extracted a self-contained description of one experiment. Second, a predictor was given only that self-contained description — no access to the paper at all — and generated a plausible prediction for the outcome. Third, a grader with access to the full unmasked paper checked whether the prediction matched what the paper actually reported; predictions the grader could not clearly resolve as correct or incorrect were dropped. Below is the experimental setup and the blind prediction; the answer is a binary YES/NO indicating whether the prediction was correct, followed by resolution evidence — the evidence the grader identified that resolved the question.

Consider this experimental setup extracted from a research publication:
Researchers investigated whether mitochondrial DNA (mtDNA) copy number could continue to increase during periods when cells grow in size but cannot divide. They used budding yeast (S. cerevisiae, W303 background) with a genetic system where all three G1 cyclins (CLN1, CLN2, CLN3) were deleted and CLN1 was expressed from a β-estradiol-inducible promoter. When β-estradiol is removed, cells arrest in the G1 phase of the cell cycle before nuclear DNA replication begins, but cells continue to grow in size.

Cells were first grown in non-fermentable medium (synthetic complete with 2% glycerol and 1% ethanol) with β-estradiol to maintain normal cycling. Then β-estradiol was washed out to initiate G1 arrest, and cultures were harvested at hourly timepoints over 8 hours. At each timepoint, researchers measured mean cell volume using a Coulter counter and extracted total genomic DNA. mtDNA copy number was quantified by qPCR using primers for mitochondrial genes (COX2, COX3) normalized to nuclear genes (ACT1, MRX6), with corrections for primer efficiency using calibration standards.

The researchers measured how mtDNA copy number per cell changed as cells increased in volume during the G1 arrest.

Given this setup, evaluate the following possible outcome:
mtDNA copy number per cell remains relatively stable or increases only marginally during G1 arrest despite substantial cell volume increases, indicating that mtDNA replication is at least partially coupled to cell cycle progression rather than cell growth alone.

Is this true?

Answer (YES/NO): NO